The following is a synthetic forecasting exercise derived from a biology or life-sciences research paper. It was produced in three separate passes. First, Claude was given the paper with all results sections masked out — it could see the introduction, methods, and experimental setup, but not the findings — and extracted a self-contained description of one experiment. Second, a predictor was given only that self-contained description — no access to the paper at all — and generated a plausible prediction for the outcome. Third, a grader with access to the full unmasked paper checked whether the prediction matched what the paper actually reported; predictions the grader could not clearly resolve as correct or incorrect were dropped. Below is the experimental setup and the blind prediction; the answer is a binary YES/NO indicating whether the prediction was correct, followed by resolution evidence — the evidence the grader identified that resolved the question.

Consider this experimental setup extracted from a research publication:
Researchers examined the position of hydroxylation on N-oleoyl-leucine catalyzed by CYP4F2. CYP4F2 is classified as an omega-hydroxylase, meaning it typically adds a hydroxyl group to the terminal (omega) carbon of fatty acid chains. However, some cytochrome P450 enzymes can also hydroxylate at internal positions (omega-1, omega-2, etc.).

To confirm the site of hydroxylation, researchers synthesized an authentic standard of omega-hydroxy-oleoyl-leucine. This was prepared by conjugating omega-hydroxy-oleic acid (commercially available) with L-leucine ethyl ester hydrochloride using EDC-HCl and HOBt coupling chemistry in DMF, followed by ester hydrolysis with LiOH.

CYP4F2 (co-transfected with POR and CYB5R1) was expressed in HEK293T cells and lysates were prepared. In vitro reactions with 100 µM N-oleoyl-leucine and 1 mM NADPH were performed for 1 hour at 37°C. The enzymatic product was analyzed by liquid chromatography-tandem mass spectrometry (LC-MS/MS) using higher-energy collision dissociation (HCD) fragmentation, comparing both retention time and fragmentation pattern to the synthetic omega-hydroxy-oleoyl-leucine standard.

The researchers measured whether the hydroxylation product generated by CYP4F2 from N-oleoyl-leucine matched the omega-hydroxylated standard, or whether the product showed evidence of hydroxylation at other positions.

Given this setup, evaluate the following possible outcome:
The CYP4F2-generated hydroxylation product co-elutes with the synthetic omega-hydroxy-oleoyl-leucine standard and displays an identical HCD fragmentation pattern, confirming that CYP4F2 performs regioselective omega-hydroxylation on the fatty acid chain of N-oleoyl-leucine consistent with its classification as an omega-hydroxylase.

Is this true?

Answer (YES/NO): YES